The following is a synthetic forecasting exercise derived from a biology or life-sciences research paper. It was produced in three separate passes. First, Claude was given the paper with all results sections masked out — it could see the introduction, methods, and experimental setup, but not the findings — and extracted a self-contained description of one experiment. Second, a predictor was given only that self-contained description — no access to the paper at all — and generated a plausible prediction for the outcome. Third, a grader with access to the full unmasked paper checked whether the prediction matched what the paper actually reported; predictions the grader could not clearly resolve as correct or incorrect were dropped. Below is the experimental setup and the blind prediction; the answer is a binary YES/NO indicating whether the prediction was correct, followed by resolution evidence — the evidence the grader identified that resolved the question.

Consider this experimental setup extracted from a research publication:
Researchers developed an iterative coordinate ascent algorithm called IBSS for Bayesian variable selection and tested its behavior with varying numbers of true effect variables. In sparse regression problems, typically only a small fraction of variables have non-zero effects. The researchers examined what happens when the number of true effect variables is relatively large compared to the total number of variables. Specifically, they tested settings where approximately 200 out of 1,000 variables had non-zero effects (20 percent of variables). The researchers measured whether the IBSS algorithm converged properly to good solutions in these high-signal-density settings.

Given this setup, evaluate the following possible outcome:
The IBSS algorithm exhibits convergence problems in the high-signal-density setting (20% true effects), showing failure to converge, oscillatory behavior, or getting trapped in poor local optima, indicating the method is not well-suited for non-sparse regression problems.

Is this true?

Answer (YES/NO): YES